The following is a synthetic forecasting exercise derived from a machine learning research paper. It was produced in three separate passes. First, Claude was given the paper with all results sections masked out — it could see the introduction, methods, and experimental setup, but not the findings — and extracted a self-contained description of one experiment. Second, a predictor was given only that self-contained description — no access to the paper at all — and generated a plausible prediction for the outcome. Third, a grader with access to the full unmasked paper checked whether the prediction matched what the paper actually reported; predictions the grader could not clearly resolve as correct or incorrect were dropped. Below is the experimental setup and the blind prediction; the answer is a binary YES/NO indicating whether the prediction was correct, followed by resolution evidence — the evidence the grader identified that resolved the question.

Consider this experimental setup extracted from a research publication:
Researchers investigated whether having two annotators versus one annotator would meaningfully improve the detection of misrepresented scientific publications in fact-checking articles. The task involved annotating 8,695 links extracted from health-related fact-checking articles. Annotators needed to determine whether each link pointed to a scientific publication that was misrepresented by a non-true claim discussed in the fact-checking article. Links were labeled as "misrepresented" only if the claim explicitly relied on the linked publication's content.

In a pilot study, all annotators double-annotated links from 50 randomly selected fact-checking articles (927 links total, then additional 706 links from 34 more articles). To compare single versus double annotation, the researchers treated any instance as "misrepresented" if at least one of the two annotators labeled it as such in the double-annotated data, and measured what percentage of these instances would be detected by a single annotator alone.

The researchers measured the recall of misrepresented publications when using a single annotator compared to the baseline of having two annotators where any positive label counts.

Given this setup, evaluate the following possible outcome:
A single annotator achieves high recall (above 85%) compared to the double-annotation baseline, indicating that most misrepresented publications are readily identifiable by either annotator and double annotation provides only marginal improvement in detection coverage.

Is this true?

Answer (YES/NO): NO